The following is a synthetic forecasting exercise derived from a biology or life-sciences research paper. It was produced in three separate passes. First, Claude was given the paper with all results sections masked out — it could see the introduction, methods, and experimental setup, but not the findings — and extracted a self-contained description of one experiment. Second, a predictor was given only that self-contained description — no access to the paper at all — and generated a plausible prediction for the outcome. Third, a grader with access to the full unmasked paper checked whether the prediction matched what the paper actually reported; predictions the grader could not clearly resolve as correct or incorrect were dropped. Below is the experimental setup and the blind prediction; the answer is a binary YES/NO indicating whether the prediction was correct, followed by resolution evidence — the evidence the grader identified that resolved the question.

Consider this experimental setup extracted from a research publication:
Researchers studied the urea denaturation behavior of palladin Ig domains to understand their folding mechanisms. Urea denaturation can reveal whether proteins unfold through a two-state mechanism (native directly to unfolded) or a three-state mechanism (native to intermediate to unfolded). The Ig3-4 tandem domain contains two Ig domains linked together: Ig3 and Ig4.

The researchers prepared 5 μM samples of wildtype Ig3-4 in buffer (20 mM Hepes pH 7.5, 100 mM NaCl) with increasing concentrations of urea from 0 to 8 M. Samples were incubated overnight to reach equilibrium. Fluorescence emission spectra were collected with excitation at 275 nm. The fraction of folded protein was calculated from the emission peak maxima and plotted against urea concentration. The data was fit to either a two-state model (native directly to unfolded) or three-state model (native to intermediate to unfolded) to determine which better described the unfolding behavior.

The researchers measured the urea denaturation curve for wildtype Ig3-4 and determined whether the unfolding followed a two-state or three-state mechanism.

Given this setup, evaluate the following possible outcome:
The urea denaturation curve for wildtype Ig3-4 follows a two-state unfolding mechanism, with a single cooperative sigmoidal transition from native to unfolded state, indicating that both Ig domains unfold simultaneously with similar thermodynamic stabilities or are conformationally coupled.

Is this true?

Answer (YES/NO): YES